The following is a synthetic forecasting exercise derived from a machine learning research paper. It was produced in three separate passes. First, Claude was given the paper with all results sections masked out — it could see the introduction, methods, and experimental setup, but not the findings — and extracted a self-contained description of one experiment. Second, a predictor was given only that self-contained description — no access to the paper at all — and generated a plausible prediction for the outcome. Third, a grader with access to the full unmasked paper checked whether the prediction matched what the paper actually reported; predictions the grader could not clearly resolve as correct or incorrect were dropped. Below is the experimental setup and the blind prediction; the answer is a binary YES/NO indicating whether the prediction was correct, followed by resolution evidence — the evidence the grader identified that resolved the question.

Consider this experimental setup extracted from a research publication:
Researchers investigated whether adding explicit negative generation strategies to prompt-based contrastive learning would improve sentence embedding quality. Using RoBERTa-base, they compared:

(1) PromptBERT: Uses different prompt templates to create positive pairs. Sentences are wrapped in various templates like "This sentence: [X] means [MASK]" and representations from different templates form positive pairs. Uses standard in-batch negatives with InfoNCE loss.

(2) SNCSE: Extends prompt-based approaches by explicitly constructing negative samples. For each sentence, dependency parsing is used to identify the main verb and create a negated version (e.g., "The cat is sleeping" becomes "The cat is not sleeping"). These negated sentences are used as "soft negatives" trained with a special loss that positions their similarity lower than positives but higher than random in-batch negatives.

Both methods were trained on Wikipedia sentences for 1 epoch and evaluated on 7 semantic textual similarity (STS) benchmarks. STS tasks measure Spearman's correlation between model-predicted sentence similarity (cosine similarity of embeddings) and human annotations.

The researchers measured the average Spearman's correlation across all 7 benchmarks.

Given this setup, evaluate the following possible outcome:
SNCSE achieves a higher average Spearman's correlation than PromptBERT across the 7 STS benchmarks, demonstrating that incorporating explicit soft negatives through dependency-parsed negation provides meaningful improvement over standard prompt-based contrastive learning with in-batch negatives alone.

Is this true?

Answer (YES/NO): NO